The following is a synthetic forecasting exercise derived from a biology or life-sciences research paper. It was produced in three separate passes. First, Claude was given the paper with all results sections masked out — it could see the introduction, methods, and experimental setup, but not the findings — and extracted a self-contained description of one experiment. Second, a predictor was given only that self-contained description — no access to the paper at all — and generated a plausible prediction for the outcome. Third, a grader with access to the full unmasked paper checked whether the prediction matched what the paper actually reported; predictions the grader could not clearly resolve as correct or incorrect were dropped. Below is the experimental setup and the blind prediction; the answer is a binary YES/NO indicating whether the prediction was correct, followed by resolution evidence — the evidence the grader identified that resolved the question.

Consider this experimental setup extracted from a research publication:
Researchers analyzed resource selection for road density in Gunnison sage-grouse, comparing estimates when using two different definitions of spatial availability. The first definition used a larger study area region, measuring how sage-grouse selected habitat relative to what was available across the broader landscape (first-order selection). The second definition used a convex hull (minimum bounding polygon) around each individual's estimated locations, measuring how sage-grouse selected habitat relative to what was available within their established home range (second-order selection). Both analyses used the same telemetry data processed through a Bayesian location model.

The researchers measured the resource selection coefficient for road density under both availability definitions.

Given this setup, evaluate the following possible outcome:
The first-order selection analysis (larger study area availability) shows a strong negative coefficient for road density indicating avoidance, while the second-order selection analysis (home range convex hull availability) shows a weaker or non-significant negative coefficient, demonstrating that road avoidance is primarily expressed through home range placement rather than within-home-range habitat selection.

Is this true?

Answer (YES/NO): NO